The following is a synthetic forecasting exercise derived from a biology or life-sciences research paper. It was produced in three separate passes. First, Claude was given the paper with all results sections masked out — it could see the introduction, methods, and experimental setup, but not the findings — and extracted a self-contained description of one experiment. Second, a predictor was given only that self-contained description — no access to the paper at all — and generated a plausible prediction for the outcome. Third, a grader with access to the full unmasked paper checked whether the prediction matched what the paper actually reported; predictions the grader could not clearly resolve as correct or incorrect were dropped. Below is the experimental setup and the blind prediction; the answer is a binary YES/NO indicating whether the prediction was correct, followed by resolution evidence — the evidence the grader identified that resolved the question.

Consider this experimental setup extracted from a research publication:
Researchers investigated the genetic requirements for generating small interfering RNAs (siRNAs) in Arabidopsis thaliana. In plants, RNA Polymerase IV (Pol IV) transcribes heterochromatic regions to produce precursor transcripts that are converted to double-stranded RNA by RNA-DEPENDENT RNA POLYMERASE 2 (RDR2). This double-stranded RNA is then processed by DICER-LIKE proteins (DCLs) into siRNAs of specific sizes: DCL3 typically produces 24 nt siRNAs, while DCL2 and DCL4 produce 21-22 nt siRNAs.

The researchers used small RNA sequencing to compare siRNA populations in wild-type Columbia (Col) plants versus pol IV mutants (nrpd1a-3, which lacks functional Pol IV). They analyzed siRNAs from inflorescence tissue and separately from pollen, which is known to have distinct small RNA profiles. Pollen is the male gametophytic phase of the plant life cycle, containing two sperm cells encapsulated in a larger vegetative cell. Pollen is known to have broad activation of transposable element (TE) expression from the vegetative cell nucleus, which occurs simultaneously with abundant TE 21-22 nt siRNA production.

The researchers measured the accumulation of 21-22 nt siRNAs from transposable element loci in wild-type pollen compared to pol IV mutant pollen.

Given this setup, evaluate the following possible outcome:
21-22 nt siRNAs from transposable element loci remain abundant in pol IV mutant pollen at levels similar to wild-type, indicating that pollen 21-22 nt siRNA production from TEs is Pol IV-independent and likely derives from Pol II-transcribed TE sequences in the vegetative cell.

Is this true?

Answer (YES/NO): NO